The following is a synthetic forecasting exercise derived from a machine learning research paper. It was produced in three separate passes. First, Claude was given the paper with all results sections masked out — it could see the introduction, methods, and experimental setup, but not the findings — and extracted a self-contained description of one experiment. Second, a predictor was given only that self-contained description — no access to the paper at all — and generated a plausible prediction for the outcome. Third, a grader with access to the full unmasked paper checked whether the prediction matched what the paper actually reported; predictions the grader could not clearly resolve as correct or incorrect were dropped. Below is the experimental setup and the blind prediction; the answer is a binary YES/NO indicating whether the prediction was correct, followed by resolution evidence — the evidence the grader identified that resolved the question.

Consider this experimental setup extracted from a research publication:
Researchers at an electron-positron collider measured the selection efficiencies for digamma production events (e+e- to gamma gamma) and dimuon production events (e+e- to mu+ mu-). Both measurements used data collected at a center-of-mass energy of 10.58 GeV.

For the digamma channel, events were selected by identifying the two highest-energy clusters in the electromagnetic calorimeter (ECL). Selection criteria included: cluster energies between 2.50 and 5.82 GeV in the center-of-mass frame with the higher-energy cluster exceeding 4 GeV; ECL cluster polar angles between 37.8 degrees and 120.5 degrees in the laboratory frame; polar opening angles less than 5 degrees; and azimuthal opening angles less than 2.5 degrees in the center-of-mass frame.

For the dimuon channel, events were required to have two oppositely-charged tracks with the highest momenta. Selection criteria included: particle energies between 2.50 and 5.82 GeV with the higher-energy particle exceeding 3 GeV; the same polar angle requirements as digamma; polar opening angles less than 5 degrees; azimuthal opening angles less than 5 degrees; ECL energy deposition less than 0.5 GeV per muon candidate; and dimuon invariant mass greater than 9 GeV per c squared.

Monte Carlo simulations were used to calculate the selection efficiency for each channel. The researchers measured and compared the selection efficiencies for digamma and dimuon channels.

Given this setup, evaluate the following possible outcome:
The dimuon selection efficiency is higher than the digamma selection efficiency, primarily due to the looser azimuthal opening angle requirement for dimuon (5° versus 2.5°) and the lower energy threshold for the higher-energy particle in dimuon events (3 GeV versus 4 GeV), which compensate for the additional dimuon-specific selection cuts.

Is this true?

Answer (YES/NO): YES